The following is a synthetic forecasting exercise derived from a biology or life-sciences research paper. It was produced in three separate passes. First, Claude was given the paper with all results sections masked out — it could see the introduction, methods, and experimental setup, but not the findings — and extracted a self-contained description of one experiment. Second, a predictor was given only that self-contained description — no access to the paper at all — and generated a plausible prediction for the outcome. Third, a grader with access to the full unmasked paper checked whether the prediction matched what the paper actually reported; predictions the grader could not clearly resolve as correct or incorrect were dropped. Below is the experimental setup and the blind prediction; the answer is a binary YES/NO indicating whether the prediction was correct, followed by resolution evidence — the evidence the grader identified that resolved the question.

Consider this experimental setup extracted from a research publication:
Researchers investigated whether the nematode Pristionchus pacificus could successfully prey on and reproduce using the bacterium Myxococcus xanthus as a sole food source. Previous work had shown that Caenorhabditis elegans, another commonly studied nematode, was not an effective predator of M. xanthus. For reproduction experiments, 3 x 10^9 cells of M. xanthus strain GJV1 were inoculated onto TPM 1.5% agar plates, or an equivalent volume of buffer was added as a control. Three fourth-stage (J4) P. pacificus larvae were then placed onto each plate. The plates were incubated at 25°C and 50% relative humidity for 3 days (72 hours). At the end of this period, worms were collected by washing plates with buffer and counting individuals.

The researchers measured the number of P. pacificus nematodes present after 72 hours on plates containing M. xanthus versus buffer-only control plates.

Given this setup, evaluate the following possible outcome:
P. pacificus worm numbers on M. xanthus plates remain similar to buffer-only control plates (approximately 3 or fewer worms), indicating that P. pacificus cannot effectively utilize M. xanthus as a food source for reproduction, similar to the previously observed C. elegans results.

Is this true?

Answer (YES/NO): NO